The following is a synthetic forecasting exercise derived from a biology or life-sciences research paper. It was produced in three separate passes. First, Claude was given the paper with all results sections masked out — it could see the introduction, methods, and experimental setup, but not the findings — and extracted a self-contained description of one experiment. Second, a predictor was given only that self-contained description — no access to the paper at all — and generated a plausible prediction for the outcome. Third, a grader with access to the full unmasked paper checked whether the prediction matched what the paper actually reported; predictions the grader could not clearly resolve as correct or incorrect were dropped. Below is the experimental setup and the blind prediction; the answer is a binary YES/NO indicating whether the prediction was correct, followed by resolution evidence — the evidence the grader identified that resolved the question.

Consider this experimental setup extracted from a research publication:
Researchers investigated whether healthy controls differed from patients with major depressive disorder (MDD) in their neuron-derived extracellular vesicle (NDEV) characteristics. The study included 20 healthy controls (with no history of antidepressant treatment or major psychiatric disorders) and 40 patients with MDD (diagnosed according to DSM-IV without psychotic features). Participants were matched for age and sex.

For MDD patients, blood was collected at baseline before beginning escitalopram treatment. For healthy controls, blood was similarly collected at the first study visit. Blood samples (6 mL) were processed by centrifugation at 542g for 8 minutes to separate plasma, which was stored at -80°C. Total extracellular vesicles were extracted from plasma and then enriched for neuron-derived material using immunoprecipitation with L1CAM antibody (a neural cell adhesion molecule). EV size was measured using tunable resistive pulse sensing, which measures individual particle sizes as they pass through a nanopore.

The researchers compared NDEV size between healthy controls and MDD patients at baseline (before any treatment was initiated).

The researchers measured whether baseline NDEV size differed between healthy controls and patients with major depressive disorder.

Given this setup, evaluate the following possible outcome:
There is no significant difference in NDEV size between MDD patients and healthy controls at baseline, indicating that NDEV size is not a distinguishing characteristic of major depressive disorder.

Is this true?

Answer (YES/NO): NO